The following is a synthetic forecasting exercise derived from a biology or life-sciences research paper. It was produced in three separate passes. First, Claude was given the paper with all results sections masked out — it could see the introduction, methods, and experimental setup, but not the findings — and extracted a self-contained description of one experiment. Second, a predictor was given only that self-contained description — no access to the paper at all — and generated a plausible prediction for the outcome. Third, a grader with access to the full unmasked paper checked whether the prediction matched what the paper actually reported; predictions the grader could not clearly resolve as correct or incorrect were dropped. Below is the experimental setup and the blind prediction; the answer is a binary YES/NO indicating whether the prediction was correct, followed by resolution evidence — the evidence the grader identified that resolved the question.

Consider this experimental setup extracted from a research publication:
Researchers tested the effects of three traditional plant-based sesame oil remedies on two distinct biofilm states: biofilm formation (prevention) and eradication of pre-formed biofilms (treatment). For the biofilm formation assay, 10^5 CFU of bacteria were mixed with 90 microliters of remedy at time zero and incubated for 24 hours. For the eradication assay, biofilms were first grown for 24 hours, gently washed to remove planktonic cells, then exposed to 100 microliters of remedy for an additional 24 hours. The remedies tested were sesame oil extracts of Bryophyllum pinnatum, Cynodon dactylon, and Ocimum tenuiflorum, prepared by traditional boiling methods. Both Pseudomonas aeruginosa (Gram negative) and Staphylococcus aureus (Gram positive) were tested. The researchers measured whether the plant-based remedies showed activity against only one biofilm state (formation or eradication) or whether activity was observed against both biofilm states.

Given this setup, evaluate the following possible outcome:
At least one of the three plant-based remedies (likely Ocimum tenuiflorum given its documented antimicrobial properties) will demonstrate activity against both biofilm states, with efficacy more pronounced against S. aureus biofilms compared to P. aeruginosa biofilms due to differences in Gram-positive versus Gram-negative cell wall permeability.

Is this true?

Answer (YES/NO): NO